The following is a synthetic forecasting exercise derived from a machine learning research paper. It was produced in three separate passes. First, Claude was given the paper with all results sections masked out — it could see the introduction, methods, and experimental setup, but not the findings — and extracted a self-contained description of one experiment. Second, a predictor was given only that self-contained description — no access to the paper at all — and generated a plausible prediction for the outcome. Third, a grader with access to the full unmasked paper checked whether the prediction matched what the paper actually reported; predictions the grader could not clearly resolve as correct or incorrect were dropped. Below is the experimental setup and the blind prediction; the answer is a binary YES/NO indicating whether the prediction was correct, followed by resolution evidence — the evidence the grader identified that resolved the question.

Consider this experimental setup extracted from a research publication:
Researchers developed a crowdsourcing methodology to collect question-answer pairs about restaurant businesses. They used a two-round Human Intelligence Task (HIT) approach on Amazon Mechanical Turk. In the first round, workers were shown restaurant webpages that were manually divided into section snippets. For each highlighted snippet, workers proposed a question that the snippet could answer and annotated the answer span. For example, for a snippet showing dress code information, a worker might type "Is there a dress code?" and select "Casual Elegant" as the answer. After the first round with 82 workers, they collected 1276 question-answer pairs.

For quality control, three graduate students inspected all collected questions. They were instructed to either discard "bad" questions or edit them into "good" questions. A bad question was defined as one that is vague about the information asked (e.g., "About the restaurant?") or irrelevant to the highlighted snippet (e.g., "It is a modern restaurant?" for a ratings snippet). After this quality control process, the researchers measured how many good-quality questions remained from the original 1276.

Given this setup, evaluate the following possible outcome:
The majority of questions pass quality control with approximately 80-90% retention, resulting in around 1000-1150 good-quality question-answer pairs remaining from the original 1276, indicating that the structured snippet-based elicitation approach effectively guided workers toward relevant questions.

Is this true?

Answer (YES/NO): YES